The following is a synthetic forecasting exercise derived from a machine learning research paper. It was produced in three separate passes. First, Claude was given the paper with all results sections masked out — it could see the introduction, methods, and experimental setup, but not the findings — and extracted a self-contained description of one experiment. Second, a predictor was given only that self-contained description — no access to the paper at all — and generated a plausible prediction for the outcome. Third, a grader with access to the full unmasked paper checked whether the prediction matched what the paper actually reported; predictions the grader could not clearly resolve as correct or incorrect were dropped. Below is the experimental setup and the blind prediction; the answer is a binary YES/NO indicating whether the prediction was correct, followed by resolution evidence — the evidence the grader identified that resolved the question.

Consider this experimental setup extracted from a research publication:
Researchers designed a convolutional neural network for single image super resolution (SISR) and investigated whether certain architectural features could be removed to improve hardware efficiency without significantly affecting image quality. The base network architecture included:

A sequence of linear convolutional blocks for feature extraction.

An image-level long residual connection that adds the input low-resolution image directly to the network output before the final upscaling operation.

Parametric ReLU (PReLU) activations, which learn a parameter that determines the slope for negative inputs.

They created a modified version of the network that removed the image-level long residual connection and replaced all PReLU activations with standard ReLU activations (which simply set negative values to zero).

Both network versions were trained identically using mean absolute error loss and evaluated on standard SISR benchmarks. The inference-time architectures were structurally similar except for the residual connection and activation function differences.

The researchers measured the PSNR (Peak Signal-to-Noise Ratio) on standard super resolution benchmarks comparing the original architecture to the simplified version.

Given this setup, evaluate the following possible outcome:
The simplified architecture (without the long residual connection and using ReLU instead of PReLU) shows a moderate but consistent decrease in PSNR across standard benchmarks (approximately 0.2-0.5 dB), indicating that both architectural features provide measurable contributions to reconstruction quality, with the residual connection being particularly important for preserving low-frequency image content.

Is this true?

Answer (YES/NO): NO